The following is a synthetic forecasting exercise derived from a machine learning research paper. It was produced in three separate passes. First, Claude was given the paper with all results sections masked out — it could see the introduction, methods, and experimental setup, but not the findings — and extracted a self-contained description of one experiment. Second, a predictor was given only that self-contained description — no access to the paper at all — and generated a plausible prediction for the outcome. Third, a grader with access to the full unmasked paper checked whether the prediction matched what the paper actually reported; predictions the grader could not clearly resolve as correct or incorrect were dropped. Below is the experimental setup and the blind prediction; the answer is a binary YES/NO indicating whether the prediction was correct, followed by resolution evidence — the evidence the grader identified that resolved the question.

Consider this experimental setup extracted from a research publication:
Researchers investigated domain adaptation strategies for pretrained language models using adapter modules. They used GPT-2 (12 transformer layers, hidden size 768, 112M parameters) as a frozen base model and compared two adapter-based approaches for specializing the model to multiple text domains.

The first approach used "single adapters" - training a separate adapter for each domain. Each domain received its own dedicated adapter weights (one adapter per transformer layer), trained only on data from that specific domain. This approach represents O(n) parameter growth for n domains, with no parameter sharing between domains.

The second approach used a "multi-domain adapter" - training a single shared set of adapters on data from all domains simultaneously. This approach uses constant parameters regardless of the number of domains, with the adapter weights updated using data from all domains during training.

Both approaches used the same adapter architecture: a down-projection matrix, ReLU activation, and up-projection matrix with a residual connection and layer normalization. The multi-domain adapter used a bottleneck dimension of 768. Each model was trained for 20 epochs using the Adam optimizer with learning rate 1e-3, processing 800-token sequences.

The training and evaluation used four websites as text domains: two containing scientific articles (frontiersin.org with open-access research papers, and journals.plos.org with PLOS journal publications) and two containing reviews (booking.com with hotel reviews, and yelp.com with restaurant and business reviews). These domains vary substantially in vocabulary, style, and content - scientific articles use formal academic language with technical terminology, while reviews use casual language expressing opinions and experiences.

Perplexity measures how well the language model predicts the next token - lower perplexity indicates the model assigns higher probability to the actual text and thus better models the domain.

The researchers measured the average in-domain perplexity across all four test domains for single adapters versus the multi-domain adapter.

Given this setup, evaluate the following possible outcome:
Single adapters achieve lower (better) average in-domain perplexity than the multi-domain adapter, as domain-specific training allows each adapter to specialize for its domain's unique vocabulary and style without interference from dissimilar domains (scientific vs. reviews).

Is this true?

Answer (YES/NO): YES